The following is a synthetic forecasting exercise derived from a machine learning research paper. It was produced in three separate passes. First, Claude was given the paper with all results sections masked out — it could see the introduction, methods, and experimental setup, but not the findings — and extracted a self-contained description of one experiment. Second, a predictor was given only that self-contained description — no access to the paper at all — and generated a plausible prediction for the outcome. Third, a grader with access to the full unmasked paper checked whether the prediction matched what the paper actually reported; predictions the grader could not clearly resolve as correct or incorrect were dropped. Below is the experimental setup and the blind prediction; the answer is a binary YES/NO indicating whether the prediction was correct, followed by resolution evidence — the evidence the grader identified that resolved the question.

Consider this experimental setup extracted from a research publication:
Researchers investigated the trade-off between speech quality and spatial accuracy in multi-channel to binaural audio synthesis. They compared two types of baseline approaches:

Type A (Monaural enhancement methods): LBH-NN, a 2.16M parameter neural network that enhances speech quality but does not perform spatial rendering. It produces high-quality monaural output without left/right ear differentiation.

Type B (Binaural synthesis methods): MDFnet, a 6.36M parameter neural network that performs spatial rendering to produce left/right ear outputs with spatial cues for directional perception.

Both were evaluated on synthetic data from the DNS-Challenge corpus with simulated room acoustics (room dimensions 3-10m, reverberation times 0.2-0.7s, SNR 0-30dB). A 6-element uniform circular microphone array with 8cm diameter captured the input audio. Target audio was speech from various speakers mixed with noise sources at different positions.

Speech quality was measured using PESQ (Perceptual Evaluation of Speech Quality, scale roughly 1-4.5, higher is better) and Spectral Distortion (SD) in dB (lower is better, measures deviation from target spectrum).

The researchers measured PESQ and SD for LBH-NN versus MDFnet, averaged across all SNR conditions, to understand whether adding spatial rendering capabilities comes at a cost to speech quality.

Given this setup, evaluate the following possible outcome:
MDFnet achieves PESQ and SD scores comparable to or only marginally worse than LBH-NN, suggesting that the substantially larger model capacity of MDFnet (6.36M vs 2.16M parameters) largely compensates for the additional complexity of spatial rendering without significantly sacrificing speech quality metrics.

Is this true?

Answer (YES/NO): NO